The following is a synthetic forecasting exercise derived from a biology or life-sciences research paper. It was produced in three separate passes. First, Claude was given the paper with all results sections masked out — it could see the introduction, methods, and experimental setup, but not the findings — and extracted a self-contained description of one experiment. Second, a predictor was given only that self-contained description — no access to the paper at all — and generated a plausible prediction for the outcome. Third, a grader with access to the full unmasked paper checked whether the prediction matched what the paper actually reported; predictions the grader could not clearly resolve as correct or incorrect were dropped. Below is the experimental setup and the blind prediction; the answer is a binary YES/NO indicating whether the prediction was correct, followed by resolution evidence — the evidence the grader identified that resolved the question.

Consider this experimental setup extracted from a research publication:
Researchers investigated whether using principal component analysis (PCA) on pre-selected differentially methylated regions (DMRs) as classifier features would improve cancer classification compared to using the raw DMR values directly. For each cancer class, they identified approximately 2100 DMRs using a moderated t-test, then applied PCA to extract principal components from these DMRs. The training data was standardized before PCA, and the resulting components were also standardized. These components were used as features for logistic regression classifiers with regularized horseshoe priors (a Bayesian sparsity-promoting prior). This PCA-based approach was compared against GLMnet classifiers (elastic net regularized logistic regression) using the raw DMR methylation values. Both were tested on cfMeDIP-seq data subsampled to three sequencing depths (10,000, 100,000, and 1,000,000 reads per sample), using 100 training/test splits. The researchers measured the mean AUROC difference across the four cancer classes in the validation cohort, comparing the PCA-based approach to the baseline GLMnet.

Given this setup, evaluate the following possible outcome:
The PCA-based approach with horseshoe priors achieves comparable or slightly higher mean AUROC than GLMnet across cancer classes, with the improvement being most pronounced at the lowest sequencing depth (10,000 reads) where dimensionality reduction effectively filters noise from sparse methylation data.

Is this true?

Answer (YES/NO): NO